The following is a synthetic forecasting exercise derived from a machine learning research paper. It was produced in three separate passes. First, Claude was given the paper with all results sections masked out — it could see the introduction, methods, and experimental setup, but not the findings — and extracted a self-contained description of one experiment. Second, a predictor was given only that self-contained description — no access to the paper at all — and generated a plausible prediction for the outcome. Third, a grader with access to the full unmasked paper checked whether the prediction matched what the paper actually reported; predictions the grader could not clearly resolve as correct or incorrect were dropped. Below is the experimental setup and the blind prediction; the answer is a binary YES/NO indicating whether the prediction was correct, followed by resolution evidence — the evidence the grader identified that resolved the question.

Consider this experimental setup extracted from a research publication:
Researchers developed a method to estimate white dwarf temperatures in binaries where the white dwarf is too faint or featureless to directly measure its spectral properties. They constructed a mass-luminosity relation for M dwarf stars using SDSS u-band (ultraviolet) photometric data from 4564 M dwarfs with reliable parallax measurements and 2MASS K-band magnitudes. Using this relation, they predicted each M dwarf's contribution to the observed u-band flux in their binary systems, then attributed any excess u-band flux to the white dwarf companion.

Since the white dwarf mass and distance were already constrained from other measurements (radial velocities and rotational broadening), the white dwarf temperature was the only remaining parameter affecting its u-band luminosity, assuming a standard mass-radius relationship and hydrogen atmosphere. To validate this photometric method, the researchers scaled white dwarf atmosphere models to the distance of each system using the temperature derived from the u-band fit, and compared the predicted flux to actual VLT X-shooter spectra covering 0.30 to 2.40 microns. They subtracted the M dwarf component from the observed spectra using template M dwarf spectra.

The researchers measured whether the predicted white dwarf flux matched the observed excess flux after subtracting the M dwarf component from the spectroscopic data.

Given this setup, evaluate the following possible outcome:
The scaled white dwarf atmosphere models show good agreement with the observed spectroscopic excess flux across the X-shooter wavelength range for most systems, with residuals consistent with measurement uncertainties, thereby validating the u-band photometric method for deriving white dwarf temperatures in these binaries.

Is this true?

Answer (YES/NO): YES